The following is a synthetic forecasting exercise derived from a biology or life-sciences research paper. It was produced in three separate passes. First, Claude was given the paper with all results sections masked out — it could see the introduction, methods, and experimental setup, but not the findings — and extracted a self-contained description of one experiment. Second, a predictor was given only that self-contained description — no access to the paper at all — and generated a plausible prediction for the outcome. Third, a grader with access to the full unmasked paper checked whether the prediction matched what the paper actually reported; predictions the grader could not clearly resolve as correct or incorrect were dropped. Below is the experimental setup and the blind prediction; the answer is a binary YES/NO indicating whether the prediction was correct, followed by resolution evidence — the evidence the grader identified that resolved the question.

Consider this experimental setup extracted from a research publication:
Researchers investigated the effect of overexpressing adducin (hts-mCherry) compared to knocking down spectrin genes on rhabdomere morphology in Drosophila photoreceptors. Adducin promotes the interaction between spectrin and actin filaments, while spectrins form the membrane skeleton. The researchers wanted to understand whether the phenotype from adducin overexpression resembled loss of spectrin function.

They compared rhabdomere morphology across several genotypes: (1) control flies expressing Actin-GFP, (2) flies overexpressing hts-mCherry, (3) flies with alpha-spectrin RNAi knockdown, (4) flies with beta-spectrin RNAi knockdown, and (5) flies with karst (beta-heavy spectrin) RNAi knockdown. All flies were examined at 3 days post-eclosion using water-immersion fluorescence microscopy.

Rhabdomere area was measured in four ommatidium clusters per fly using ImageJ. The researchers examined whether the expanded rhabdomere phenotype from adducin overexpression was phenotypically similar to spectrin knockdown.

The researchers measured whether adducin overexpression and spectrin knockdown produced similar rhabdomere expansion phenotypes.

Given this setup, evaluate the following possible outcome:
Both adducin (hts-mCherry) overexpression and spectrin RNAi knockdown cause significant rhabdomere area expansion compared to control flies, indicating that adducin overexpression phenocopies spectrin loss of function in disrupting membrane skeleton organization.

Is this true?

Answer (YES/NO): YES